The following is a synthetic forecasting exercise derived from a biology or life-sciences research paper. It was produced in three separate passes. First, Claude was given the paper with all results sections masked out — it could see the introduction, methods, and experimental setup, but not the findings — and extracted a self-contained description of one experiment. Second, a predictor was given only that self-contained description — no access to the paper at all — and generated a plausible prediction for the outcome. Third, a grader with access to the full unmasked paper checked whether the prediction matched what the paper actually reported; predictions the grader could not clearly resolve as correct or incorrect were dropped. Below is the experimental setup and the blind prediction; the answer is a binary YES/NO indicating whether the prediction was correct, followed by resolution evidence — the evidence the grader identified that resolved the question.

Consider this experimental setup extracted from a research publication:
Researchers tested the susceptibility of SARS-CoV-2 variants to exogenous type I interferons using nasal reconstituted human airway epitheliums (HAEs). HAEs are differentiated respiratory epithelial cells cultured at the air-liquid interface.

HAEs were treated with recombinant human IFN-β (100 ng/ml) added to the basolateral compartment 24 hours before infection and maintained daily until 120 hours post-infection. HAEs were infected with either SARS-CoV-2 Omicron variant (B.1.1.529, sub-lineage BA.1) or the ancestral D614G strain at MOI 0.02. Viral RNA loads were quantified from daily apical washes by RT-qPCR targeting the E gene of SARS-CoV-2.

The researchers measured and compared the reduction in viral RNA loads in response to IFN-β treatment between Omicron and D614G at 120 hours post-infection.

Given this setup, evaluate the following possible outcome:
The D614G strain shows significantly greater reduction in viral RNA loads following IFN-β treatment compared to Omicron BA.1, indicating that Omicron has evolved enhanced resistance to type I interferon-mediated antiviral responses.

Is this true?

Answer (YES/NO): NO